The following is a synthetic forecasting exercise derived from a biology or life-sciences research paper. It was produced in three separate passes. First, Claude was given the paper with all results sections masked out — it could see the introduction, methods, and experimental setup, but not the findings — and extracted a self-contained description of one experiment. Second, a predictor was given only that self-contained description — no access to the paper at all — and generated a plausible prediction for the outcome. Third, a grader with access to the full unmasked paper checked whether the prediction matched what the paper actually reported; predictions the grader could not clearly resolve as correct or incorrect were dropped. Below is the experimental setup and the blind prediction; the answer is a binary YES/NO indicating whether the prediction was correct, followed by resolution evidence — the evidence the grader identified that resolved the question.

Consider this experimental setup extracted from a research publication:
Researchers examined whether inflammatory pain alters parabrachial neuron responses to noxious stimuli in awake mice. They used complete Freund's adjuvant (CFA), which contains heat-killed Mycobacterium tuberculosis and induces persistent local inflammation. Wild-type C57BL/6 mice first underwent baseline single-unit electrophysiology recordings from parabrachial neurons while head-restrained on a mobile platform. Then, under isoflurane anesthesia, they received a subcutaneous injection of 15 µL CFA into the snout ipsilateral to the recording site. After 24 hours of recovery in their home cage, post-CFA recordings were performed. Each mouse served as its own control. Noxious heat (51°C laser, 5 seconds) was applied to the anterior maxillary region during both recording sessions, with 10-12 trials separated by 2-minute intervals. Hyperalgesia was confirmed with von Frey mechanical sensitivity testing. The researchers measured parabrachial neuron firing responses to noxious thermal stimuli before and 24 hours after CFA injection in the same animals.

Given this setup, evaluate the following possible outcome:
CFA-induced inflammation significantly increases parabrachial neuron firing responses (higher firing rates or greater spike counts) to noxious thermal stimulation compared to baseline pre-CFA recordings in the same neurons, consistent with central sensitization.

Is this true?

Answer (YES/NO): YES